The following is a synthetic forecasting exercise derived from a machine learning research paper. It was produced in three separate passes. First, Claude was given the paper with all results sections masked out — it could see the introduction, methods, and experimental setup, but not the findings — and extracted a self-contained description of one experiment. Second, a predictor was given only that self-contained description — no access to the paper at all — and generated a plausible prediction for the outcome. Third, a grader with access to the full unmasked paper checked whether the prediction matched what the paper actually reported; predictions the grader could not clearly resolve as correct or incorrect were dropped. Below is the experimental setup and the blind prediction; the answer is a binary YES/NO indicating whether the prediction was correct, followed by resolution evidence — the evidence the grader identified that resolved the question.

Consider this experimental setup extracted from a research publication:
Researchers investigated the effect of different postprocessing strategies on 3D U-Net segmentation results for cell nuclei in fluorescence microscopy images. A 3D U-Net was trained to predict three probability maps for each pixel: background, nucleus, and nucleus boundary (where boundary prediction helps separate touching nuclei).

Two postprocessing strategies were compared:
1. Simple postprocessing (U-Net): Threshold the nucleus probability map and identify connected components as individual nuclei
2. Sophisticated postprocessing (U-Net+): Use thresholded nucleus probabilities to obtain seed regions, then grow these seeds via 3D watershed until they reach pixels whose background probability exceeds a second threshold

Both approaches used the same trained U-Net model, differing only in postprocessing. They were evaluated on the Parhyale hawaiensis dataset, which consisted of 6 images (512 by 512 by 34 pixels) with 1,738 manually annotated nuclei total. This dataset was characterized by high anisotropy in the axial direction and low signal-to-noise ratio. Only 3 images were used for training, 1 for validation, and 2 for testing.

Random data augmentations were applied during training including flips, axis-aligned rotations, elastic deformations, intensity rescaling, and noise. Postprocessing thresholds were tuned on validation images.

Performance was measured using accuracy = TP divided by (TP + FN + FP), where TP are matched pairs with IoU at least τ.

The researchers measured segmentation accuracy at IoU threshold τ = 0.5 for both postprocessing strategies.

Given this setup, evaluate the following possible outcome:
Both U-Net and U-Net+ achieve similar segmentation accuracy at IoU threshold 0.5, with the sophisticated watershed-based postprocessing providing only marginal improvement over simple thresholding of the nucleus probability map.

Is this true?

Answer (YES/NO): YES